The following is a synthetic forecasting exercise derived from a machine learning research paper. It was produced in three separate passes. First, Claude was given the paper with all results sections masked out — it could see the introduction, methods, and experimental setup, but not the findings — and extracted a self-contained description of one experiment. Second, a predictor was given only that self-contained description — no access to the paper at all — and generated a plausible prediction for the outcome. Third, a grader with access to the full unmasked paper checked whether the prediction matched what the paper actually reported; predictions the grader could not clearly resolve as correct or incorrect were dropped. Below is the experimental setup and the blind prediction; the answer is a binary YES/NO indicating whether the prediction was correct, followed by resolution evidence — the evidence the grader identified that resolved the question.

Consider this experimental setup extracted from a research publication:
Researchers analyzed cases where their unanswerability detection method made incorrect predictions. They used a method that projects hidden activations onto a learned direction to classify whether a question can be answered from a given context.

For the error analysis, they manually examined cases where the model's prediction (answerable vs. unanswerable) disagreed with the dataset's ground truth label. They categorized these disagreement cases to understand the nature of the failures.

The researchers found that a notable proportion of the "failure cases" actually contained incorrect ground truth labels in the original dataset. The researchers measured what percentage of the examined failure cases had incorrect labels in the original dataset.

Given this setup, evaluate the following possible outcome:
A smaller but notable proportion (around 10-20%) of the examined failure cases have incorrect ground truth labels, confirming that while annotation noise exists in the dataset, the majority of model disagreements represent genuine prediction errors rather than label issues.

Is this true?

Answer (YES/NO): NO